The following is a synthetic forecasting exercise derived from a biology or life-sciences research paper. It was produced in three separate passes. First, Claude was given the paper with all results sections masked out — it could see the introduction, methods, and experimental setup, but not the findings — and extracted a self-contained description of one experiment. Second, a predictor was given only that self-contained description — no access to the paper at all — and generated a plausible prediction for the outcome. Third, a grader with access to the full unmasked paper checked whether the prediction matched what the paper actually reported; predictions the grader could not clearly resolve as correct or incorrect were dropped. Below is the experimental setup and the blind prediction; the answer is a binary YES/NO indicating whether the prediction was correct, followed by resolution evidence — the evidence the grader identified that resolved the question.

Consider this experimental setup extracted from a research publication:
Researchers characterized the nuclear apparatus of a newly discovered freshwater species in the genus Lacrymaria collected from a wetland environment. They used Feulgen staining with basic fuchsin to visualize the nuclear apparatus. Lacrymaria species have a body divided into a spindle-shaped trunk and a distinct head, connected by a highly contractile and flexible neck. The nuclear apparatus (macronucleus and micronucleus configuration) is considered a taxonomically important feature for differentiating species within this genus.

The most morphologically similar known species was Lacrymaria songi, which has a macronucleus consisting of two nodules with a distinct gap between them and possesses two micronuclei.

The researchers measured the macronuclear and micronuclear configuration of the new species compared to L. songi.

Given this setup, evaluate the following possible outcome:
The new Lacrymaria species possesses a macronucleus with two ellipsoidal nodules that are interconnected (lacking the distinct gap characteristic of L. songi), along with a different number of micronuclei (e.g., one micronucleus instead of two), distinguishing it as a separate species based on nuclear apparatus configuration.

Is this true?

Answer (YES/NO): YES